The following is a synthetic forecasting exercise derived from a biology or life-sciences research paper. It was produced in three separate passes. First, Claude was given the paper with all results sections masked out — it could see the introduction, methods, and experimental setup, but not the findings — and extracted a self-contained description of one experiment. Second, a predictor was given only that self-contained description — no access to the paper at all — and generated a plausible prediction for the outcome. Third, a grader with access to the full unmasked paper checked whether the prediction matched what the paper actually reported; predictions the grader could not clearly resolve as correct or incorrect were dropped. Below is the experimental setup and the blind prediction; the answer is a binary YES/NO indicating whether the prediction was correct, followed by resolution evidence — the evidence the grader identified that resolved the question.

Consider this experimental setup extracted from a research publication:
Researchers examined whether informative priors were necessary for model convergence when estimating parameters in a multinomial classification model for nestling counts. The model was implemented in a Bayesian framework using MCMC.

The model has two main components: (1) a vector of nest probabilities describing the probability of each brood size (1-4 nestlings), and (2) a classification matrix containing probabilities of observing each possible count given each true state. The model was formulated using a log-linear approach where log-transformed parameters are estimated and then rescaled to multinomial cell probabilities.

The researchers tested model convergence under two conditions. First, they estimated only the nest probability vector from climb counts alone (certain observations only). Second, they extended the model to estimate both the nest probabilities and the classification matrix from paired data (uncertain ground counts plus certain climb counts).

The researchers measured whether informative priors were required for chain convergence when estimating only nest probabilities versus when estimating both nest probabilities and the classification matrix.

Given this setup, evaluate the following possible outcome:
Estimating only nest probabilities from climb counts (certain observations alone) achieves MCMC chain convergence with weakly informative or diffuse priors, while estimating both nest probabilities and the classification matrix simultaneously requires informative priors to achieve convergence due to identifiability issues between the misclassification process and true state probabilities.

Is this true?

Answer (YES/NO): YES